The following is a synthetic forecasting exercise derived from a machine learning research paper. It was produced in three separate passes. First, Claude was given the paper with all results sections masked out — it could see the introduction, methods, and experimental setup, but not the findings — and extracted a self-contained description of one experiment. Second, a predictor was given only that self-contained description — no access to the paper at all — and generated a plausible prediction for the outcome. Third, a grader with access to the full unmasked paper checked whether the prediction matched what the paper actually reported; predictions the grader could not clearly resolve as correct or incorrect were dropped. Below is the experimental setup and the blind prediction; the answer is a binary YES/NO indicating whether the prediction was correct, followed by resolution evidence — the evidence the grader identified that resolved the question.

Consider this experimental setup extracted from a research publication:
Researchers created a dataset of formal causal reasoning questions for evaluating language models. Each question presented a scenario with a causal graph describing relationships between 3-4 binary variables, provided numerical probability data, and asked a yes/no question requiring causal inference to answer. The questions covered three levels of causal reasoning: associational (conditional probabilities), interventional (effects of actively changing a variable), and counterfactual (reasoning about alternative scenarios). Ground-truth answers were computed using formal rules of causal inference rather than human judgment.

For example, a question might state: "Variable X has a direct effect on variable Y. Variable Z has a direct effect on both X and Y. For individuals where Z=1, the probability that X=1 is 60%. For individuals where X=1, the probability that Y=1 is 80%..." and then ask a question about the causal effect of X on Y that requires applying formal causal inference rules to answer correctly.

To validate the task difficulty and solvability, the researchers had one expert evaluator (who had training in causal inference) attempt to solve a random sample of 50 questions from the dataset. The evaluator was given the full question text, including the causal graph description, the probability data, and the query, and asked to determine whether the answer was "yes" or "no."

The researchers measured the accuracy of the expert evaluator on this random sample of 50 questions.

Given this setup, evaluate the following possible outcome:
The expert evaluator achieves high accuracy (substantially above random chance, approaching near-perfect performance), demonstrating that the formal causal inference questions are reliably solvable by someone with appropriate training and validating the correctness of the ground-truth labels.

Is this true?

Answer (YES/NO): NO